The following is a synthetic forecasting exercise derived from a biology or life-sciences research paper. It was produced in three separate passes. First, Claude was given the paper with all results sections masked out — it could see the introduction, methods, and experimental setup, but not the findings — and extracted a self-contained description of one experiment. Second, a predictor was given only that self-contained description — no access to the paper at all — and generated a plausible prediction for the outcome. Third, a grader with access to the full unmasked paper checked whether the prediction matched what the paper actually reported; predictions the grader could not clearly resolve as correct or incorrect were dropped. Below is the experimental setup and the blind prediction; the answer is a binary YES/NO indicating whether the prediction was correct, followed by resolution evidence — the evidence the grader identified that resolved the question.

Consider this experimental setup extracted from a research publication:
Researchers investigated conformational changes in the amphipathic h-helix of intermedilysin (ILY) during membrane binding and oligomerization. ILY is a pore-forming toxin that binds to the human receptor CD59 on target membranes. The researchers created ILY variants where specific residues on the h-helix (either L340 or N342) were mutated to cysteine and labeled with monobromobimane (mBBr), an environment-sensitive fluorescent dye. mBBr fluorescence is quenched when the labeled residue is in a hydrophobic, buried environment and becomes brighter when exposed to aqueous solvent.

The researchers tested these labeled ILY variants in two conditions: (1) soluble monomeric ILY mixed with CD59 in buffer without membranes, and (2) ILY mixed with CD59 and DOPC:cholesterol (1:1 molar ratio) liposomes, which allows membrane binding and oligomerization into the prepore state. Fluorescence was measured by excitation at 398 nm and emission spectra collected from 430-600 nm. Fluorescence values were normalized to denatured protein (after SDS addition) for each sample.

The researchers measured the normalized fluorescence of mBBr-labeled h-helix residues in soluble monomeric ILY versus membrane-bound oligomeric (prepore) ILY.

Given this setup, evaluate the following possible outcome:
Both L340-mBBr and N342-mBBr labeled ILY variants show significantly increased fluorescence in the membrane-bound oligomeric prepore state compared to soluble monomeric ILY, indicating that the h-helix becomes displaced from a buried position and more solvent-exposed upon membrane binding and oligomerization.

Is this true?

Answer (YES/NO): NO